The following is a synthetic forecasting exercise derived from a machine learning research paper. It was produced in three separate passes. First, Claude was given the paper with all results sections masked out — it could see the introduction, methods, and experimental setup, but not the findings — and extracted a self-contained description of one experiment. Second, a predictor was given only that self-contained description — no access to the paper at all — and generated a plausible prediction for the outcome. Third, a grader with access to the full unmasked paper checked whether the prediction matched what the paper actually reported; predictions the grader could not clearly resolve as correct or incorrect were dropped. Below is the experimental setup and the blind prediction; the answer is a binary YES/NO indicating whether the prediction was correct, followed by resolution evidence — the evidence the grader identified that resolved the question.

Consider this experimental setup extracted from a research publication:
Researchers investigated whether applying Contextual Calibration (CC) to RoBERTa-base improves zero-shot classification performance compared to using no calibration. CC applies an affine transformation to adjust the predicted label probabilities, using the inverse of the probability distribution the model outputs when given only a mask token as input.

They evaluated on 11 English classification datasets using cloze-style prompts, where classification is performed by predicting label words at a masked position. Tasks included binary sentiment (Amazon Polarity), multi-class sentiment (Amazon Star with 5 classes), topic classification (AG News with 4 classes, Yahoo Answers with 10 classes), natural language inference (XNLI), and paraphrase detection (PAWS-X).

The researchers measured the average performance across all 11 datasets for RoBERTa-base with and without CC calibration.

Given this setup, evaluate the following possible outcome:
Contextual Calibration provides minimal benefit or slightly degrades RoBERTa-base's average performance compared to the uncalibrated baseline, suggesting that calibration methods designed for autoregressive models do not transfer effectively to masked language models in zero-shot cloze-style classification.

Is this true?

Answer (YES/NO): YES